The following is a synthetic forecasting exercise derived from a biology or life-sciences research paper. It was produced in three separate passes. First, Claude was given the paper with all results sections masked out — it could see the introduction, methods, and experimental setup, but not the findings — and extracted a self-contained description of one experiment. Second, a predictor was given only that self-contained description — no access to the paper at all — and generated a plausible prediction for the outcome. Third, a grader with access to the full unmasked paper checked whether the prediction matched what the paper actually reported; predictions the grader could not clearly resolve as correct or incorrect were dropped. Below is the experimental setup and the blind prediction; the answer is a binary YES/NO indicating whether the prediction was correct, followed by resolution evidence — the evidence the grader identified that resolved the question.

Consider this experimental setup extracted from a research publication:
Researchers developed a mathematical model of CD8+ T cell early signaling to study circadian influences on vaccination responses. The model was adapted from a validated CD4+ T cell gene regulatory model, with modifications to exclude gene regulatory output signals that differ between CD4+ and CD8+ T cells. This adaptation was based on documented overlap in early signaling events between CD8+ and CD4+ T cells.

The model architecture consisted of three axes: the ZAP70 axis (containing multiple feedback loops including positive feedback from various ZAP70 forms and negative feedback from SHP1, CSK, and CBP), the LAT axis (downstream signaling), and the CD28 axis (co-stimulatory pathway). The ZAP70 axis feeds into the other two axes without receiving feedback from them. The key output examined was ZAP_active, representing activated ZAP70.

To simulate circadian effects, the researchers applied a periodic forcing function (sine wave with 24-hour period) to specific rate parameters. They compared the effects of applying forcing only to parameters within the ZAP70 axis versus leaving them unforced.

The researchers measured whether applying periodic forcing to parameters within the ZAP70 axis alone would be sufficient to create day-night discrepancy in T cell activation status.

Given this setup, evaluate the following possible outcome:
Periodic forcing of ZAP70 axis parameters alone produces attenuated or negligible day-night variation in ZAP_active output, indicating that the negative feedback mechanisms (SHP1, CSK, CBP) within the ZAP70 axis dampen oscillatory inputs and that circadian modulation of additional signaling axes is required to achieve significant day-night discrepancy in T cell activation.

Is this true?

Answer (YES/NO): NO